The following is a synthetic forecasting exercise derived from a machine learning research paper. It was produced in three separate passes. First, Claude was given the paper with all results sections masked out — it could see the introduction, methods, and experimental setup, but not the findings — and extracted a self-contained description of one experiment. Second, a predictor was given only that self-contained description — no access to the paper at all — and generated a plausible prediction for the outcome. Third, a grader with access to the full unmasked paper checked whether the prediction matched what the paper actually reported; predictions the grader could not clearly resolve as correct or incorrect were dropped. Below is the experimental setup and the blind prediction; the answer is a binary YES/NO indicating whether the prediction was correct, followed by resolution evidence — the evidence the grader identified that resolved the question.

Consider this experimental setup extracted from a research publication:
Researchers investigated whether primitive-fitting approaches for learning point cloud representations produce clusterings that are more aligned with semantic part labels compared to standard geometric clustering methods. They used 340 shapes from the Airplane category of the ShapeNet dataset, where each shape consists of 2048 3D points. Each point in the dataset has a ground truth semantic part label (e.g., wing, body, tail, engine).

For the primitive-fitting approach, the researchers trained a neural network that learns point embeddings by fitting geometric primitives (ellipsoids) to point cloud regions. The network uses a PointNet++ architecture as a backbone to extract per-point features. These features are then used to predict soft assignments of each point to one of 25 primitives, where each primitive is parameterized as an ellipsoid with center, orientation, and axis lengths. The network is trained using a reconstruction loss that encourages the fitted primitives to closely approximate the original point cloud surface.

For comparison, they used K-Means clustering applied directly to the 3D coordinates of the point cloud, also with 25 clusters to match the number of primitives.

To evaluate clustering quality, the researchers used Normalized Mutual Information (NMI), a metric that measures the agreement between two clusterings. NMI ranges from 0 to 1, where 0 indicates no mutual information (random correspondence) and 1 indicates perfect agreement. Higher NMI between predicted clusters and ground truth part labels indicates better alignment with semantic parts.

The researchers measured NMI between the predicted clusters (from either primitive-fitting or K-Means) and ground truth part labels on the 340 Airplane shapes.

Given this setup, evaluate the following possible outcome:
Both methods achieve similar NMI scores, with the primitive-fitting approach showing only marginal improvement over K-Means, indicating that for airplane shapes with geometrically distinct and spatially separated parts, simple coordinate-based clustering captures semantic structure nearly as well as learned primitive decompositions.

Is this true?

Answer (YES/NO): NO